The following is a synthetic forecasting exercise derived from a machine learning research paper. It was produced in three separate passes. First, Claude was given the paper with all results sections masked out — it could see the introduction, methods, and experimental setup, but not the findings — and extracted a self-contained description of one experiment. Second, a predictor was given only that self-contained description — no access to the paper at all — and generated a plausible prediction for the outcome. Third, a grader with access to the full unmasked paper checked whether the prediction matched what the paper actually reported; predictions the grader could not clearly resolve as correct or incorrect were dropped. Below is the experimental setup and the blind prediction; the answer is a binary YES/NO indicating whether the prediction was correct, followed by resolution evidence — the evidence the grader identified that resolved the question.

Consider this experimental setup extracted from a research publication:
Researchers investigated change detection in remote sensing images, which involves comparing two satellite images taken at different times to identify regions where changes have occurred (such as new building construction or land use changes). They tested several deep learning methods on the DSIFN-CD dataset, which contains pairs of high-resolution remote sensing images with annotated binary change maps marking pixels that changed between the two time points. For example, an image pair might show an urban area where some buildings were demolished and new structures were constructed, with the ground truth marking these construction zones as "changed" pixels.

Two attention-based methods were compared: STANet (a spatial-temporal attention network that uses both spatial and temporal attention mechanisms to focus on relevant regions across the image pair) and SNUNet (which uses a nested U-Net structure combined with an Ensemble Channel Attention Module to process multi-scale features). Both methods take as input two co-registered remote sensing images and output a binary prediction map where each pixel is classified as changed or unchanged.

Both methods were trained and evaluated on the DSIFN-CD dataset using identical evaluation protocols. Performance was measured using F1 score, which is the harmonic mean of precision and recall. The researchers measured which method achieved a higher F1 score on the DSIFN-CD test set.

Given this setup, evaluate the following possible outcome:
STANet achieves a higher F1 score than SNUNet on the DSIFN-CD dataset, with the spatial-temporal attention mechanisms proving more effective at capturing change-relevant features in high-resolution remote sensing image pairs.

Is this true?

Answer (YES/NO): NO